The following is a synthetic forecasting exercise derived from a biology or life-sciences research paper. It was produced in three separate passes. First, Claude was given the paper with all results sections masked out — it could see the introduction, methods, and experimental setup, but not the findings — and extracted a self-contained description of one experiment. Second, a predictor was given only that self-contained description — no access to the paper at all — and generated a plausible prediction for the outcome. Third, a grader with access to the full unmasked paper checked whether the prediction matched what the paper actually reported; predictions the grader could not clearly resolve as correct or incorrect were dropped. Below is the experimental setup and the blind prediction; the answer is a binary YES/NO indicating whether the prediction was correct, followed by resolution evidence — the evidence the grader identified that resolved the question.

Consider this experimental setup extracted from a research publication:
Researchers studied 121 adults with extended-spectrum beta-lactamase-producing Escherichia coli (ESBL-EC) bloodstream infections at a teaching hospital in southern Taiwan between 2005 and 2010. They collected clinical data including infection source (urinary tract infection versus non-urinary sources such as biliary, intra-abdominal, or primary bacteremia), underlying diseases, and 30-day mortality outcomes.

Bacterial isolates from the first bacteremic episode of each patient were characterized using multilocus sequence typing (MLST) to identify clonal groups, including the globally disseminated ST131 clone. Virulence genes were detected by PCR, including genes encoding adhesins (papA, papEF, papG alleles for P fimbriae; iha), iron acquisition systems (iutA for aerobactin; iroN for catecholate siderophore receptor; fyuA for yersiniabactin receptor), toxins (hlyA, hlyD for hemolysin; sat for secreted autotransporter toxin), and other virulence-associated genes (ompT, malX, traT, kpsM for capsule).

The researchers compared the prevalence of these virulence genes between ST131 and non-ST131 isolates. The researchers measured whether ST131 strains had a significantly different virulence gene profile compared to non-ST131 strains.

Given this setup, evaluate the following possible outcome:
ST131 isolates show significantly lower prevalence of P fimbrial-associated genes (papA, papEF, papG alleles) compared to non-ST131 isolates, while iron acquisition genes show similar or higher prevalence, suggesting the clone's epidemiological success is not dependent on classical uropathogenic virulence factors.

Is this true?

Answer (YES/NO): NO